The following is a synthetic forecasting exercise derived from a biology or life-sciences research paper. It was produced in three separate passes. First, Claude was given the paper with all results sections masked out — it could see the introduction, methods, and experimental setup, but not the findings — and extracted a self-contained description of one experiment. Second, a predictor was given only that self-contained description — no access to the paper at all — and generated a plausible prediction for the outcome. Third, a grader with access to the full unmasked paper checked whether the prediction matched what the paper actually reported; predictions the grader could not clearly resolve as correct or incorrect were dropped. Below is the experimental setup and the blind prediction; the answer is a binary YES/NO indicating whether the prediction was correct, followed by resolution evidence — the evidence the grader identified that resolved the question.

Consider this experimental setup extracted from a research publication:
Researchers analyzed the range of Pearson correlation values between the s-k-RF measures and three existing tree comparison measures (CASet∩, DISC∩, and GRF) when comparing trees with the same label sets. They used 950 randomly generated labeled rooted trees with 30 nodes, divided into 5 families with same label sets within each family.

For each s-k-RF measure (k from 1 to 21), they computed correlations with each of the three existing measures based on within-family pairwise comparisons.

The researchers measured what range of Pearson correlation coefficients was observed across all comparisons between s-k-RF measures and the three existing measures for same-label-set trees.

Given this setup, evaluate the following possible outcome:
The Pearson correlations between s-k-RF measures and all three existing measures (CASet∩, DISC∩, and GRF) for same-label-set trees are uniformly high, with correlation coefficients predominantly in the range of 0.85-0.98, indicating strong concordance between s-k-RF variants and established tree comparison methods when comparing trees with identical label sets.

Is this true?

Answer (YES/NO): NO